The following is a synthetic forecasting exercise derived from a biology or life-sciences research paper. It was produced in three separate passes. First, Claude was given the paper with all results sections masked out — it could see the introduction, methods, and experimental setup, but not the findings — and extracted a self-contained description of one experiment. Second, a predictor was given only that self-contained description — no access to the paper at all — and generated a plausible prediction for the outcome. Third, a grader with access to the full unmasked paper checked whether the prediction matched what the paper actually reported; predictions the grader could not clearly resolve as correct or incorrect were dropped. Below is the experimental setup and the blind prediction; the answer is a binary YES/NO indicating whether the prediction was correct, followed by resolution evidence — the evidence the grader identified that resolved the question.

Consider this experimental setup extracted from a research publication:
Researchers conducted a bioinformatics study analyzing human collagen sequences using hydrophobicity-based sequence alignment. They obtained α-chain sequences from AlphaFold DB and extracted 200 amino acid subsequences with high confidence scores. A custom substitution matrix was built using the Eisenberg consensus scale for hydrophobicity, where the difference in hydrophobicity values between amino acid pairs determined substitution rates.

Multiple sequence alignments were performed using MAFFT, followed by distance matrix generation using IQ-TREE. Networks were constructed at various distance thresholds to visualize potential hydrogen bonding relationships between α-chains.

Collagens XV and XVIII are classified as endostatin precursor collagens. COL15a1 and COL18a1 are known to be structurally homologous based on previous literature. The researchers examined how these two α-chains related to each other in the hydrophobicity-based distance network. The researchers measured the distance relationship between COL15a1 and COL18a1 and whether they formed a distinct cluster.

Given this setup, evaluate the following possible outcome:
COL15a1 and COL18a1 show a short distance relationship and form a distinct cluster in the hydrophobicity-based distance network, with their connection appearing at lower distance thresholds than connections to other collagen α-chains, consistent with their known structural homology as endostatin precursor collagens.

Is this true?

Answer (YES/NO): YES